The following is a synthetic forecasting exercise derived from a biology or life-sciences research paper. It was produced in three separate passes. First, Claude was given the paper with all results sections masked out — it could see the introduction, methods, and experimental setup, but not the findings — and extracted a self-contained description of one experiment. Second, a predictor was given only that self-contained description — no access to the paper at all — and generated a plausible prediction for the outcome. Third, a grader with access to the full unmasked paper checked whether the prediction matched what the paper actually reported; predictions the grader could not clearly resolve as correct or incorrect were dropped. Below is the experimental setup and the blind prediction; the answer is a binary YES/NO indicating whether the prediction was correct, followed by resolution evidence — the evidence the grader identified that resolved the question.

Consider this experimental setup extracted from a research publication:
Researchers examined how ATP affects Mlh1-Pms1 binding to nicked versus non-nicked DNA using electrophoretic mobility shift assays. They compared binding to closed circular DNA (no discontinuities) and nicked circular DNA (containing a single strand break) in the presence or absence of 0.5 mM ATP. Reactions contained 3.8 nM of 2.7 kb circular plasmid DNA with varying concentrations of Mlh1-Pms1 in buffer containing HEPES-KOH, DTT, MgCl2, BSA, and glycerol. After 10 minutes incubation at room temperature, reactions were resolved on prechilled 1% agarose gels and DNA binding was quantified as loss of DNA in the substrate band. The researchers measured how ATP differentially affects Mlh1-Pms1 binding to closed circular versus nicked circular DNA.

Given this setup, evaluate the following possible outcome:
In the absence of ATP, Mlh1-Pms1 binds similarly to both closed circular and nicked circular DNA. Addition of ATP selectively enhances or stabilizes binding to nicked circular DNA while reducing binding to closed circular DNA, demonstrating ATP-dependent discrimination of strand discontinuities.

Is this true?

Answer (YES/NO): YES